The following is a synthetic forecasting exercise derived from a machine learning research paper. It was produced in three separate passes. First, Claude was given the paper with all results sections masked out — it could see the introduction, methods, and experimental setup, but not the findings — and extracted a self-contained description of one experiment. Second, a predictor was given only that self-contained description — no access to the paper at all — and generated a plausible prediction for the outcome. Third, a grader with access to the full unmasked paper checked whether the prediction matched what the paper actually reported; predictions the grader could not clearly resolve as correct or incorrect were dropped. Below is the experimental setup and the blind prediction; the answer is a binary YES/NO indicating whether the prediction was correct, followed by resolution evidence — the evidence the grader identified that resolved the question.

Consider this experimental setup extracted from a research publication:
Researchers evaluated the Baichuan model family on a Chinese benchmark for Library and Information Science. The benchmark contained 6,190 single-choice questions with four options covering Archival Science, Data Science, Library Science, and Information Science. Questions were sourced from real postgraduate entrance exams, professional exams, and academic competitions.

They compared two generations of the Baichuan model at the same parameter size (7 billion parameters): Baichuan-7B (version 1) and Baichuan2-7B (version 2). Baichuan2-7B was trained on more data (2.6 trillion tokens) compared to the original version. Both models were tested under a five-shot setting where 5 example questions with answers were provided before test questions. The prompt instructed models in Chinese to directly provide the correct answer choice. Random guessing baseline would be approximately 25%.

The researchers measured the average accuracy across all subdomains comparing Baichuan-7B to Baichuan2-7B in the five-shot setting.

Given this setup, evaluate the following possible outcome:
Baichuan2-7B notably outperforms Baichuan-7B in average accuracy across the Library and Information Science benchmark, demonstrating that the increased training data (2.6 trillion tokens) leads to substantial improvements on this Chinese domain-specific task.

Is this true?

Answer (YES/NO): YES